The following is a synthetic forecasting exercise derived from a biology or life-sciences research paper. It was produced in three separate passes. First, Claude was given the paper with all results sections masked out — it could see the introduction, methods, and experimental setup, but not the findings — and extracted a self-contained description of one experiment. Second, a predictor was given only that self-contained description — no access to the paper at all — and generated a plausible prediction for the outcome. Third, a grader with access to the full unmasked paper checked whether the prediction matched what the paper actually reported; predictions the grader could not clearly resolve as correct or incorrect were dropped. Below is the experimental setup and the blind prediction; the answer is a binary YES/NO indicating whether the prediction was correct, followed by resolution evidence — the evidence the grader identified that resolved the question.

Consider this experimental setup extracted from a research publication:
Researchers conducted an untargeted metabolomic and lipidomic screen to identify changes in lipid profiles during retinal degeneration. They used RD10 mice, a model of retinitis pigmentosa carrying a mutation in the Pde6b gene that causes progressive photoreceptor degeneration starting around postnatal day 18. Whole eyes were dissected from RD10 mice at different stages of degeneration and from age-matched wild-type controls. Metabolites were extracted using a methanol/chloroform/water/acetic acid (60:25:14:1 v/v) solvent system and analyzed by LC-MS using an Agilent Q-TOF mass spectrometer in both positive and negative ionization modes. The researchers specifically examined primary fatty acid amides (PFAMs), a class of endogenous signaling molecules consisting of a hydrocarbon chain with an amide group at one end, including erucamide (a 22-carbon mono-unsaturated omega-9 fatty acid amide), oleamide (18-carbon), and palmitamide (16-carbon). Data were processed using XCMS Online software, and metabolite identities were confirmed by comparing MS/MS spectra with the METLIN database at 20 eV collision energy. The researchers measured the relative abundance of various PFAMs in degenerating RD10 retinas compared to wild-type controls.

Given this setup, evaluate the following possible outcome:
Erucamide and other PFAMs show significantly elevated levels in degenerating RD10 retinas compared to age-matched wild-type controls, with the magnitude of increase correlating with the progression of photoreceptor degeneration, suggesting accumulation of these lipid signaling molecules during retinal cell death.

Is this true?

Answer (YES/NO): NO